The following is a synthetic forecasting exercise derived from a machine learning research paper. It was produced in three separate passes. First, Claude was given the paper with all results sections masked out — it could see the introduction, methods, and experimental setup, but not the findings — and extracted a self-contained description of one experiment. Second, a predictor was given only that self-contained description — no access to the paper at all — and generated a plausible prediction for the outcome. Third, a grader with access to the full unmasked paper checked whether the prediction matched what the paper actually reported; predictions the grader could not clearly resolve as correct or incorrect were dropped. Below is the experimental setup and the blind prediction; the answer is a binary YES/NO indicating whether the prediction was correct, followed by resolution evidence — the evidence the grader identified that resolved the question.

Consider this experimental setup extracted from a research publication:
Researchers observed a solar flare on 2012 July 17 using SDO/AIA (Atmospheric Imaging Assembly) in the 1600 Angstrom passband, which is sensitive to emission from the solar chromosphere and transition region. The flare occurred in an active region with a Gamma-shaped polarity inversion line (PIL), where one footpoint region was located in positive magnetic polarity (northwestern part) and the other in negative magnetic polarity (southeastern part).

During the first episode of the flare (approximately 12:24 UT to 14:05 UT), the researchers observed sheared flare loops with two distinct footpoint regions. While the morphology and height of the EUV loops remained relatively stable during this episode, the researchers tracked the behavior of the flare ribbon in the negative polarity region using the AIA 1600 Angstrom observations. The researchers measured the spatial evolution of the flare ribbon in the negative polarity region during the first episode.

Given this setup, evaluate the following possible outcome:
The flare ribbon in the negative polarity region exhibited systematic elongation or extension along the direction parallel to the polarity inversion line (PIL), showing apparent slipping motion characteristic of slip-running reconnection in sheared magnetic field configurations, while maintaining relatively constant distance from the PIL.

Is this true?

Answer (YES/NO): NO